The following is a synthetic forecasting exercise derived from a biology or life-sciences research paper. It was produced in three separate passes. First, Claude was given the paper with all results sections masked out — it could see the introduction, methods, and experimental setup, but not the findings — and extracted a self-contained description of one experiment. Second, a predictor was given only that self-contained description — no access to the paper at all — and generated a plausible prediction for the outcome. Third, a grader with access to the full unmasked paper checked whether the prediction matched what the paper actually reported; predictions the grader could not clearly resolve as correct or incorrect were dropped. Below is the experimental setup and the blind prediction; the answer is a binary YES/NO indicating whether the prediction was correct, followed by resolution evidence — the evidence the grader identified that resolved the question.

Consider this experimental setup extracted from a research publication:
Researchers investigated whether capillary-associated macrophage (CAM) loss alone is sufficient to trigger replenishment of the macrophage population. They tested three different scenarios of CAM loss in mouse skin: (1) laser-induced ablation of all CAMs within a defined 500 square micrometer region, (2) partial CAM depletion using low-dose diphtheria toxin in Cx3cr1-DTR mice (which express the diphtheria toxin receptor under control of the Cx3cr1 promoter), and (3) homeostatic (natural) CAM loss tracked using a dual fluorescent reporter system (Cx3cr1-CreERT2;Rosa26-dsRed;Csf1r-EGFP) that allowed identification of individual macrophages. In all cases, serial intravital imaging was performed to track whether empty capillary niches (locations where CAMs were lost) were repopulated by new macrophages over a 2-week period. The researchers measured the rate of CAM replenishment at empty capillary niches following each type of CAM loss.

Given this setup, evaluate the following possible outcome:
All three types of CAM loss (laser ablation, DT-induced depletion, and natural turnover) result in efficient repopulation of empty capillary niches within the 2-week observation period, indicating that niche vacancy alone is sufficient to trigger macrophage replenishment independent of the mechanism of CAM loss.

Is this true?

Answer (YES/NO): NO